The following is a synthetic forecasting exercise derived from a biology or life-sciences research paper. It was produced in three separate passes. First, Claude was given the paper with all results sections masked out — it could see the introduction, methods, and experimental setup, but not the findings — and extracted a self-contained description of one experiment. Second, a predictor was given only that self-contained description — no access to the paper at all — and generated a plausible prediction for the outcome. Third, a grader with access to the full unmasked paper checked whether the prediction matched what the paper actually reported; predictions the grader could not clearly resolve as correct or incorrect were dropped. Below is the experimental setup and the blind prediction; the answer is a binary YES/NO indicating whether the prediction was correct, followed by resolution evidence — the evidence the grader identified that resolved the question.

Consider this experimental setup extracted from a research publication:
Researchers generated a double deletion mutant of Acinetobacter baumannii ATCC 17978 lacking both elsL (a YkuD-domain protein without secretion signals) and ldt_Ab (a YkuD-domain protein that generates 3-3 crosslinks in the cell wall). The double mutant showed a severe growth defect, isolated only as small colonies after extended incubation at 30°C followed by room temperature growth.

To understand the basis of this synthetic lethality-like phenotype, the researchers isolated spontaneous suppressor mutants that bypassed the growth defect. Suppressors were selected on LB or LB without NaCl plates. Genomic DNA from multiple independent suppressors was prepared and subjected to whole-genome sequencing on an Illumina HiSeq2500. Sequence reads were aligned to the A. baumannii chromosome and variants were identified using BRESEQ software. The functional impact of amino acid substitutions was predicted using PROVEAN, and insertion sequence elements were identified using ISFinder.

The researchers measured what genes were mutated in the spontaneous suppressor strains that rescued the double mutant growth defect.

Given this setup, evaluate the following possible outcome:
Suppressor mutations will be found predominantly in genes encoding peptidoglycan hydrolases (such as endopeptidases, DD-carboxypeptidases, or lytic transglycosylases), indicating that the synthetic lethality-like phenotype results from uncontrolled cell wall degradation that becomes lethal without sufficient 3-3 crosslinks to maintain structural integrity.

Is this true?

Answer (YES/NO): NO